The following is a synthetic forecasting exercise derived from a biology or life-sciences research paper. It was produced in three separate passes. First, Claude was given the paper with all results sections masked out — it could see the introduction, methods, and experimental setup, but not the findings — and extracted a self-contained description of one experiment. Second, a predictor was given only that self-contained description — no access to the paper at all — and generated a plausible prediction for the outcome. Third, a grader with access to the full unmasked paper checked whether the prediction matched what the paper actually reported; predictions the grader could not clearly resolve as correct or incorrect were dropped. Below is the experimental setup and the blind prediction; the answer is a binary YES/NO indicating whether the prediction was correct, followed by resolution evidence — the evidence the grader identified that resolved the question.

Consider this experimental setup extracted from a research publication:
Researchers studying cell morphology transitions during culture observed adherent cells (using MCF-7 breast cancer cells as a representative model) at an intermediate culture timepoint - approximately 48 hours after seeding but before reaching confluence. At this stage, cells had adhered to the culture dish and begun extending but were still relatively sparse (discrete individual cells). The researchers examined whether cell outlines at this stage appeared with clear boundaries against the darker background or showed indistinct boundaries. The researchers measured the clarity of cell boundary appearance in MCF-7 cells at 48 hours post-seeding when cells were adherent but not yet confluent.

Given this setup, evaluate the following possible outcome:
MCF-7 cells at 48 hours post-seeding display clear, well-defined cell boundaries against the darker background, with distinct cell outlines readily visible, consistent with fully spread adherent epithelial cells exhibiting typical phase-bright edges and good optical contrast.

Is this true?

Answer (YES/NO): YES